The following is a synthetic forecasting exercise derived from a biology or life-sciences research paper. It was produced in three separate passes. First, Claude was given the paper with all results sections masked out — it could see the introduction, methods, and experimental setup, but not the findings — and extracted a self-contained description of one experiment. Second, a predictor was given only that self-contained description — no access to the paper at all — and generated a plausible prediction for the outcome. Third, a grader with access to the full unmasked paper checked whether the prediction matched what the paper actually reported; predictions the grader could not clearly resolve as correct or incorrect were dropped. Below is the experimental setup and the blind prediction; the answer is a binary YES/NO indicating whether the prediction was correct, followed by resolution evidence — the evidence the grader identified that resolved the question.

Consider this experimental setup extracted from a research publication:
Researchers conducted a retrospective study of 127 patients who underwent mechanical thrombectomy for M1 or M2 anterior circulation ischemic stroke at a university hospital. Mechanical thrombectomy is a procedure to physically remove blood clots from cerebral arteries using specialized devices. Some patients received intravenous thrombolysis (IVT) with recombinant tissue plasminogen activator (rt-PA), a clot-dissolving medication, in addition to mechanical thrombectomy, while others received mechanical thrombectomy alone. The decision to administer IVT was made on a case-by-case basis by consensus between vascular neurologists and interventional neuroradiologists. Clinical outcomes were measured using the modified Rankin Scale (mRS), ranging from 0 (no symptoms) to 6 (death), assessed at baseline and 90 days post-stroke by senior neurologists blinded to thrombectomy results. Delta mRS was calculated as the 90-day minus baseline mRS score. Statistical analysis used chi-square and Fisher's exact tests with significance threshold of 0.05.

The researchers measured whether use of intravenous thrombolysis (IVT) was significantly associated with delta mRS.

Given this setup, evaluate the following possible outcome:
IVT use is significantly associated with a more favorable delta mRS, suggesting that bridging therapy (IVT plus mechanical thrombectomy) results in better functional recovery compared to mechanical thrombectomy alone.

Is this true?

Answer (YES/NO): NO